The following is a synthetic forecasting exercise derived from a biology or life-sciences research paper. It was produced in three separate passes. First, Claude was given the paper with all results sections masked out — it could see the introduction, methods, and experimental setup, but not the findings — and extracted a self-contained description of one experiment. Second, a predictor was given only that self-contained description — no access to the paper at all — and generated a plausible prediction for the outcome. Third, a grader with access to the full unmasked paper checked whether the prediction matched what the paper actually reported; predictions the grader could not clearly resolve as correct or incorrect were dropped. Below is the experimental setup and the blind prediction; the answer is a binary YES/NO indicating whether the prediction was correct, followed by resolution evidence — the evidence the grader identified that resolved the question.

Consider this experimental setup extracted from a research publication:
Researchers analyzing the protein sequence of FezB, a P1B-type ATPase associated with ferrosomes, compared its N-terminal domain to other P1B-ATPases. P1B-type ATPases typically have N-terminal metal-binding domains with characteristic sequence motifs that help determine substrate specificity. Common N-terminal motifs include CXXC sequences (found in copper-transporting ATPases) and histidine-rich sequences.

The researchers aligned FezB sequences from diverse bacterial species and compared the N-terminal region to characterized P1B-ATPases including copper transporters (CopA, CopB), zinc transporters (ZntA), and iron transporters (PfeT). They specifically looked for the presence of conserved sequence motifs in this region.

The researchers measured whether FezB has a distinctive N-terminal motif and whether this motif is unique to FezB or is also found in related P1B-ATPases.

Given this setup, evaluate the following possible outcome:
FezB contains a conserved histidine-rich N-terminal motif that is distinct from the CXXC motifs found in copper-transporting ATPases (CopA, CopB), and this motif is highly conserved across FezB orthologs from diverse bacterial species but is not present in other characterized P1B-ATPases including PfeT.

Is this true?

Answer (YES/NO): NO